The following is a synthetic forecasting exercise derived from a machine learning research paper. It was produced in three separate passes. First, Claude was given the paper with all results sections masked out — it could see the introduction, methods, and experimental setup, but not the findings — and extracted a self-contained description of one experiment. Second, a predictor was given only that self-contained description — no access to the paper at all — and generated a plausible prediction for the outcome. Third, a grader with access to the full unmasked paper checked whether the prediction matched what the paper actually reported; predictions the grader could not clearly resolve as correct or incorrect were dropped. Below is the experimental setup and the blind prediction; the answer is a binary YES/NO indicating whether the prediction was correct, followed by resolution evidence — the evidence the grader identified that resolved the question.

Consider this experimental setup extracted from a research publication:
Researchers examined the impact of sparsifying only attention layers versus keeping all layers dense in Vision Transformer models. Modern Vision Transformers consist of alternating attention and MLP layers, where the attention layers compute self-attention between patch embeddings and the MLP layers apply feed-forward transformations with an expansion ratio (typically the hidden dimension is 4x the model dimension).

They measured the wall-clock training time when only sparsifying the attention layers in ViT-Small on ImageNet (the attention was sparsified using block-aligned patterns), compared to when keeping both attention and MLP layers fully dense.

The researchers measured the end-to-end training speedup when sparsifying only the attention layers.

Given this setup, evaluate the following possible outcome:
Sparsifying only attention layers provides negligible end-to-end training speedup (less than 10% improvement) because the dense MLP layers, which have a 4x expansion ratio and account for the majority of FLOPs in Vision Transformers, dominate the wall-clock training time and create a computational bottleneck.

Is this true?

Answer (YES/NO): YES